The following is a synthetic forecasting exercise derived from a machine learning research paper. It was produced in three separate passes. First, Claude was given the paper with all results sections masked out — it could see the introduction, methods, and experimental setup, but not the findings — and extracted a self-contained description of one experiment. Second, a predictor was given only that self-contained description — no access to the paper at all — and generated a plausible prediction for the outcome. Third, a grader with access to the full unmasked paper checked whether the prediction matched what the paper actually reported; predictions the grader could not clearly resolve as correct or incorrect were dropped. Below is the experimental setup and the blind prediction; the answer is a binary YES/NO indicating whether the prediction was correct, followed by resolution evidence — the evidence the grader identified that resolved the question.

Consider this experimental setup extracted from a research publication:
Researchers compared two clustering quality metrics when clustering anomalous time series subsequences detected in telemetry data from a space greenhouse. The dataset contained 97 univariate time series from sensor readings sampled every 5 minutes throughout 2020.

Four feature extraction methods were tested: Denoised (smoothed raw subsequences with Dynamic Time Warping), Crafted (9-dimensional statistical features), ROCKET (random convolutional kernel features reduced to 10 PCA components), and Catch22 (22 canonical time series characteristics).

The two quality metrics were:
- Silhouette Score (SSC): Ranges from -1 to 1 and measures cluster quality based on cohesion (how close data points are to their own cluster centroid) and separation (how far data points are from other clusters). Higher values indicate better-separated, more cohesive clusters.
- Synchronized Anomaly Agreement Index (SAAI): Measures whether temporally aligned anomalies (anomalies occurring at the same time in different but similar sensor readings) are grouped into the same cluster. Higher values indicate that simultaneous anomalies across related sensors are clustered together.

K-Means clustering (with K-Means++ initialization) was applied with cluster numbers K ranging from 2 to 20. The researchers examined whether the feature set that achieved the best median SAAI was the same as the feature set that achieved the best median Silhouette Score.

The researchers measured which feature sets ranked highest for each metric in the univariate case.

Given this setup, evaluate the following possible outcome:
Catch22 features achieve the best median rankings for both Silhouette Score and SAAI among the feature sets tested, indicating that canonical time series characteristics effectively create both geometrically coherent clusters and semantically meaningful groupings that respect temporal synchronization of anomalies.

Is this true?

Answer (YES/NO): NO